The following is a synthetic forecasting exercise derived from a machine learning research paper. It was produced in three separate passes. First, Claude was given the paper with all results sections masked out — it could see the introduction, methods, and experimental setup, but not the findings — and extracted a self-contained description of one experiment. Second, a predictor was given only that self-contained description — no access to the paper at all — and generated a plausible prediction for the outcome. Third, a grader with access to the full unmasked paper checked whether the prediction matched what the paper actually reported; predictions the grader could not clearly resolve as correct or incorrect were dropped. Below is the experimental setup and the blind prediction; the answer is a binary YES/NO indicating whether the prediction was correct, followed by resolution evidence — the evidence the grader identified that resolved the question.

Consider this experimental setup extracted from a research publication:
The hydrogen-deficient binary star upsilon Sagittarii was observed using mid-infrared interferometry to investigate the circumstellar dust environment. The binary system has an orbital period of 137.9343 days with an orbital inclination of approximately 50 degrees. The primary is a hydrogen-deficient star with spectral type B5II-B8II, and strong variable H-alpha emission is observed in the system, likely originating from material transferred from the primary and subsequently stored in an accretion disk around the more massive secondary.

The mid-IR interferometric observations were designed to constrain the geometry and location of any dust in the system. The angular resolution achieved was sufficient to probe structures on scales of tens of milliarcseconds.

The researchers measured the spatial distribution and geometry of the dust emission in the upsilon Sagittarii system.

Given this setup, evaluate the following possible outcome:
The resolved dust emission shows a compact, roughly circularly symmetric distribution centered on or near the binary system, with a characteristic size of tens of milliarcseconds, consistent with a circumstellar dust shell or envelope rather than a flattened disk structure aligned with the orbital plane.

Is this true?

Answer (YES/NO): NO